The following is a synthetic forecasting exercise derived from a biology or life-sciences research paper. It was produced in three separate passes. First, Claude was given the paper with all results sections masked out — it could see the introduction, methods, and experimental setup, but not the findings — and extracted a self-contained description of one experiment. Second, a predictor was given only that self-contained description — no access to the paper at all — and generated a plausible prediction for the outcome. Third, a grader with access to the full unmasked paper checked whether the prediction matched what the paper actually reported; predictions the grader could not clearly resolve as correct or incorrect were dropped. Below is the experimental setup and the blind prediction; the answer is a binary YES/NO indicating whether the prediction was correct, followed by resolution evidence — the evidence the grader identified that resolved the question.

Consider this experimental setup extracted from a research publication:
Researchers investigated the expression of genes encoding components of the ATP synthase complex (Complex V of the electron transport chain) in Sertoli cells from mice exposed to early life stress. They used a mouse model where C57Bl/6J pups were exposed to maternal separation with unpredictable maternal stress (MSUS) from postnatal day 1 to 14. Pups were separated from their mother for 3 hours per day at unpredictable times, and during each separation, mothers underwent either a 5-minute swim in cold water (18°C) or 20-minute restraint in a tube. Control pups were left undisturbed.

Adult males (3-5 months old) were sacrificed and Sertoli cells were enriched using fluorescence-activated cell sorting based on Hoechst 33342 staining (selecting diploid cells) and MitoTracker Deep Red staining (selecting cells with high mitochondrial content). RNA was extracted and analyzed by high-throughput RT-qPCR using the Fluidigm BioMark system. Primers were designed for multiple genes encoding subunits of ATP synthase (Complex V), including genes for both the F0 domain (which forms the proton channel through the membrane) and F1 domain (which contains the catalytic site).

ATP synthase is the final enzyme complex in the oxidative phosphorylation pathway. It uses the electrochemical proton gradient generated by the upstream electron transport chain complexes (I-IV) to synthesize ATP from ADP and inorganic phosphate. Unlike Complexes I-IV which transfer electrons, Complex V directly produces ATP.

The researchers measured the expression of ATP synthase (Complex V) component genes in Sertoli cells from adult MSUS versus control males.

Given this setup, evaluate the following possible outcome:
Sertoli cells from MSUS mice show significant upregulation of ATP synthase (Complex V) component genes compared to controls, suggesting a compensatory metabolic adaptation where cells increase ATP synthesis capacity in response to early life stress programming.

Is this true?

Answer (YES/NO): NO